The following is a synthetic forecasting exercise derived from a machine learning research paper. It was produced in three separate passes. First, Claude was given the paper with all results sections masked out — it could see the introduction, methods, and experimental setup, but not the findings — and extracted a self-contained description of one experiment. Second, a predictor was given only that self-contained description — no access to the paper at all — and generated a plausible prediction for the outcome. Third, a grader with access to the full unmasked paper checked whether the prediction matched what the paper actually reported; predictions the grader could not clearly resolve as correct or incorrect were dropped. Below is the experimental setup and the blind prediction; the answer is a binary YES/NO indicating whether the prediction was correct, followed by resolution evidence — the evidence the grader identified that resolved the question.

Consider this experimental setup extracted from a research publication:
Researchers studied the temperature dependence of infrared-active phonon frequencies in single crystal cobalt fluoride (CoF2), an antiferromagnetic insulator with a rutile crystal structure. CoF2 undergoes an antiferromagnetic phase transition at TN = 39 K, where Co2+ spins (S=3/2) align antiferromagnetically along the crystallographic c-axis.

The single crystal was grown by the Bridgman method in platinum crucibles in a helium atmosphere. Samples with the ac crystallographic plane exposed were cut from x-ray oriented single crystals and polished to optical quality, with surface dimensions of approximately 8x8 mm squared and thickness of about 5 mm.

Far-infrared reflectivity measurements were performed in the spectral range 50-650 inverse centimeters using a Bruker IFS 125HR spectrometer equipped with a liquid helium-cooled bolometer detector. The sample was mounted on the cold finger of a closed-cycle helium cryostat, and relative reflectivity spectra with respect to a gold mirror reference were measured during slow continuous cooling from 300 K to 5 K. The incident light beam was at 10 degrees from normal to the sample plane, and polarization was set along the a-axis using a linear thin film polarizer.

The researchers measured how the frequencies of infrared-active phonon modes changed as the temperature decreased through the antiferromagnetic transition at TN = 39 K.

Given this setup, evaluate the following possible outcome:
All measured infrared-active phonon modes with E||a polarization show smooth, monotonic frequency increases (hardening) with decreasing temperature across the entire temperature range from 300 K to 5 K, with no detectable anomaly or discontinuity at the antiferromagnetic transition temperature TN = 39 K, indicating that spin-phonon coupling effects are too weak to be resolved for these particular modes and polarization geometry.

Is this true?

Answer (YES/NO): NO